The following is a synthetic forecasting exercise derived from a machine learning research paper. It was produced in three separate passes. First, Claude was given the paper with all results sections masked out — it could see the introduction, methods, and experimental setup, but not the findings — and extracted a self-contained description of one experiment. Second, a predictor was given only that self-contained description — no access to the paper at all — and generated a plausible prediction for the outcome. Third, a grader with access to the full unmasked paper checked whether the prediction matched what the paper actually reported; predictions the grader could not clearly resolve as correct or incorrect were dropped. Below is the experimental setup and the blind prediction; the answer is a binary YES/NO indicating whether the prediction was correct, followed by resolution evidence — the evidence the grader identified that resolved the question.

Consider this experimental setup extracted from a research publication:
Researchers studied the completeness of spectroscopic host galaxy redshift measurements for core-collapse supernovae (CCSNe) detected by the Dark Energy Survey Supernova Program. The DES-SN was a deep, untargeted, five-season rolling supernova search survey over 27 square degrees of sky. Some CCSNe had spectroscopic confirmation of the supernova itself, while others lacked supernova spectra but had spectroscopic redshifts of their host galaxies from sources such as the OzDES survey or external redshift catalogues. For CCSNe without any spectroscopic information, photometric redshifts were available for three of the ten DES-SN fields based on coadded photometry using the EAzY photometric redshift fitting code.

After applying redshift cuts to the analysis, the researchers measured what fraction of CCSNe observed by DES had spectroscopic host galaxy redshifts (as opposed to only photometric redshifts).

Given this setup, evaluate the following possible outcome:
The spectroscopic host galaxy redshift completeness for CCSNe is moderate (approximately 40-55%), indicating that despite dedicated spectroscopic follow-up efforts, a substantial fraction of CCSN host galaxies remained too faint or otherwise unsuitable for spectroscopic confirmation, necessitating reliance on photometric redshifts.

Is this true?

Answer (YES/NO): NO